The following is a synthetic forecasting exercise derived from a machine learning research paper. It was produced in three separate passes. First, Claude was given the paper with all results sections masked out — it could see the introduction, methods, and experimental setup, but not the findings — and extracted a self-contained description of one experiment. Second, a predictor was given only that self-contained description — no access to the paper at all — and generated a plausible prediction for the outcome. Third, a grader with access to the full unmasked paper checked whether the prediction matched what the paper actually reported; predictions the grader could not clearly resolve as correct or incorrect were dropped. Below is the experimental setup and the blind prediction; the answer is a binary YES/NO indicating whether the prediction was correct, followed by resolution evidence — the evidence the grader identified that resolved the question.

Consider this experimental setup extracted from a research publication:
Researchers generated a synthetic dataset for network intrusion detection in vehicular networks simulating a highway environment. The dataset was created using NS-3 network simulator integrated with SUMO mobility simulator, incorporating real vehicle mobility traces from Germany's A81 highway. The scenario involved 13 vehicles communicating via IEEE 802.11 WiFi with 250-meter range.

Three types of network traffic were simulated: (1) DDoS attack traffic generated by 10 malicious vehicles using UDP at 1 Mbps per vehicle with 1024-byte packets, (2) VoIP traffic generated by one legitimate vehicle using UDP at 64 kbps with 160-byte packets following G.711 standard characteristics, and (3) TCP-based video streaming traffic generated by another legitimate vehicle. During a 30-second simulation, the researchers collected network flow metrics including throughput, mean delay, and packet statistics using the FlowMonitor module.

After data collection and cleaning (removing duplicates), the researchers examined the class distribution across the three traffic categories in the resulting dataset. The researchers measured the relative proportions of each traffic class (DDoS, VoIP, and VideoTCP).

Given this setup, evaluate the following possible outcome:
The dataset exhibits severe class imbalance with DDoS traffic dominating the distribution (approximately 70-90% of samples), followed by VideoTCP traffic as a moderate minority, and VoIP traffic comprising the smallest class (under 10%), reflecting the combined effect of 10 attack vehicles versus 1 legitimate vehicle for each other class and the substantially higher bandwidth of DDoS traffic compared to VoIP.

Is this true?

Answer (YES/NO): NO